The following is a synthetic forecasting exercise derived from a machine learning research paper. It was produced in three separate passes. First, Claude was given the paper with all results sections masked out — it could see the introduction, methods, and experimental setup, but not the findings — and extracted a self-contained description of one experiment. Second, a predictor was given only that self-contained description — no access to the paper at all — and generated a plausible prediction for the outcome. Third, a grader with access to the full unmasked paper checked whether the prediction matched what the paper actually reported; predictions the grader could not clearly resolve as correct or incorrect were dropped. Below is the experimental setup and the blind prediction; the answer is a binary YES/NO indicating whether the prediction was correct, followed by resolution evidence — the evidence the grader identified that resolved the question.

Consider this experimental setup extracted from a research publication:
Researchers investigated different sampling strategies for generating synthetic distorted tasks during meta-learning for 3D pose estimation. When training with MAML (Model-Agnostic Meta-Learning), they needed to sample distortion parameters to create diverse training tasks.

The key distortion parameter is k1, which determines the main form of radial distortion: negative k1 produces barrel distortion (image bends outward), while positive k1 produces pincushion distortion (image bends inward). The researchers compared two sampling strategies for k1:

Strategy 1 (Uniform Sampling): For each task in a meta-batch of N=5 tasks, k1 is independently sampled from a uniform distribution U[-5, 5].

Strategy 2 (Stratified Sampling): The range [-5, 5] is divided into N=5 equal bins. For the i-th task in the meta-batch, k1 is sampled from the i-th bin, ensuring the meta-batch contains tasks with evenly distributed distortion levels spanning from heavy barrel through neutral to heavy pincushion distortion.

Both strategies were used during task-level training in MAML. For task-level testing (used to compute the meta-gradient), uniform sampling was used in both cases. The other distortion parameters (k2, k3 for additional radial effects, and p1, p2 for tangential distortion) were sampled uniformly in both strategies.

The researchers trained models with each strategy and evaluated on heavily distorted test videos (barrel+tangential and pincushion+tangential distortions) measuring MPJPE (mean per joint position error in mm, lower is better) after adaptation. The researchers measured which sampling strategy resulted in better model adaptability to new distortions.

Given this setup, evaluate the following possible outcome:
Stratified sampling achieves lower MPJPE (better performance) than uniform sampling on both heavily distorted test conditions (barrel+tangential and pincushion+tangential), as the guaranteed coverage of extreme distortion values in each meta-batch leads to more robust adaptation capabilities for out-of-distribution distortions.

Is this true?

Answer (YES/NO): YES